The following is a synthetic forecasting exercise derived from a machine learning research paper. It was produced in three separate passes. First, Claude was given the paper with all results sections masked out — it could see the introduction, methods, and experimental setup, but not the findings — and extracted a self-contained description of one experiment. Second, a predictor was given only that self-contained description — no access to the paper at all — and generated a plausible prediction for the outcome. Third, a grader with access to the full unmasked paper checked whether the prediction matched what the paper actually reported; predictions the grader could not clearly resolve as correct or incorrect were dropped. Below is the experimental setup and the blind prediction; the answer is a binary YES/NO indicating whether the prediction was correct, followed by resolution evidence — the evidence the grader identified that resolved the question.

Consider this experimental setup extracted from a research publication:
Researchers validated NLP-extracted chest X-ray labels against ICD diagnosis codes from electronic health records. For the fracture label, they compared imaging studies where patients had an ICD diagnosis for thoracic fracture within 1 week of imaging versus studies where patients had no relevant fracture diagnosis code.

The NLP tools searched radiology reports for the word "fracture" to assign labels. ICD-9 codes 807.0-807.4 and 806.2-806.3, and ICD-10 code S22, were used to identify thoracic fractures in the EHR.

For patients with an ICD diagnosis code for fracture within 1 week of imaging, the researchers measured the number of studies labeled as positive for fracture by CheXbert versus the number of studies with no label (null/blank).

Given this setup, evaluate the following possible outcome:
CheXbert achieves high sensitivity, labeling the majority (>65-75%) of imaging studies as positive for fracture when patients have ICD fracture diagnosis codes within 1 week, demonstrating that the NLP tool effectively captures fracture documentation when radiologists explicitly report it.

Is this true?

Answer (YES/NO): NO